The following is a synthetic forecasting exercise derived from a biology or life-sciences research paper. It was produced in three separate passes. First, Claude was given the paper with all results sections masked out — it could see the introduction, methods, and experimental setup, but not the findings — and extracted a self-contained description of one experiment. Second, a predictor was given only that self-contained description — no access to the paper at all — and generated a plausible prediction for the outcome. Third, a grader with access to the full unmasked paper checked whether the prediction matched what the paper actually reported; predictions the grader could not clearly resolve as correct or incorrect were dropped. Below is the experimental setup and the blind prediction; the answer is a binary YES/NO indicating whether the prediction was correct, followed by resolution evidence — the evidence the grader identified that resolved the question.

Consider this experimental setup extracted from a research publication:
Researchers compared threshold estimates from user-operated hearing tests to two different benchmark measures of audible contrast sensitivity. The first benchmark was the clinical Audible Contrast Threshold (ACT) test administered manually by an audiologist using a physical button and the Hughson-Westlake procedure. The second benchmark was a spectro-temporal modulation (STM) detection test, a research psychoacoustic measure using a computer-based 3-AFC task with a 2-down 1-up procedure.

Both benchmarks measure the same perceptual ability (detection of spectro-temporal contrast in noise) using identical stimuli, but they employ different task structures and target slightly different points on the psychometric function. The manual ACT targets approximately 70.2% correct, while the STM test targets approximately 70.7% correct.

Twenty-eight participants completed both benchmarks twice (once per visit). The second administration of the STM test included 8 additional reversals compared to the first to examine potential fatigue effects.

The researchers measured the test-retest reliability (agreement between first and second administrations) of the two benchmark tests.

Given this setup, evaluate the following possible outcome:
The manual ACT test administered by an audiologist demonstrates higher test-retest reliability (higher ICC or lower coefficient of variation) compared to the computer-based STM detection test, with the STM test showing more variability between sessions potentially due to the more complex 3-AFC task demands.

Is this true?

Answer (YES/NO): NO